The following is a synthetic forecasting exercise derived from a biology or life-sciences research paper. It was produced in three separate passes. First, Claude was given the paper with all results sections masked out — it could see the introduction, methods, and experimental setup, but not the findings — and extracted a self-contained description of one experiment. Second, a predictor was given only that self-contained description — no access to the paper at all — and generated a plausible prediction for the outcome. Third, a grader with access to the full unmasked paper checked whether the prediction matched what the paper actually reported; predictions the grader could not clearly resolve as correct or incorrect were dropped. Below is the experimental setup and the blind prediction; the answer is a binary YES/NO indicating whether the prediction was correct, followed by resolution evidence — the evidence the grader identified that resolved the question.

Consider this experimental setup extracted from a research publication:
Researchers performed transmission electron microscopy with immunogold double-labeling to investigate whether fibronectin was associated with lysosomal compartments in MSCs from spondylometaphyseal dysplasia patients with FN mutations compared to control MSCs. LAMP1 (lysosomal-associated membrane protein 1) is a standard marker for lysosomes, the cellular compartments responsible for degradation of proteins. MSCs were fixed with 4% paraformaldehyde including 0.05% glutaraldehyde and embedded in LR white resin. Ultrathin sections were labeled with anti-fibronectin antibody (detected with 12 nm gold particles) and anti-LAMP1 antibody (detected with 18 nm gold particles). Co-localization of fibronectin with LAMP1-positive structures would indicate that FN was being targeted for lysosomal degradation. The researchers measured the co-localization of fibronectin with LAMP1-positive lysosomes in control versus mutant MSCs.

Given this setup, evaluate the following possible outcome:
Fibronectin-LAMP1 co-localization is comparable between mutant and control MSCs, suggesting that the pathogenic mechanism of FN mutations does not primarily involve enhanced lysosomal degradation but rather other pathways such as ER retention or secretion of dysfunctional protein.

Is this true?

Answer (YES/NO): NO